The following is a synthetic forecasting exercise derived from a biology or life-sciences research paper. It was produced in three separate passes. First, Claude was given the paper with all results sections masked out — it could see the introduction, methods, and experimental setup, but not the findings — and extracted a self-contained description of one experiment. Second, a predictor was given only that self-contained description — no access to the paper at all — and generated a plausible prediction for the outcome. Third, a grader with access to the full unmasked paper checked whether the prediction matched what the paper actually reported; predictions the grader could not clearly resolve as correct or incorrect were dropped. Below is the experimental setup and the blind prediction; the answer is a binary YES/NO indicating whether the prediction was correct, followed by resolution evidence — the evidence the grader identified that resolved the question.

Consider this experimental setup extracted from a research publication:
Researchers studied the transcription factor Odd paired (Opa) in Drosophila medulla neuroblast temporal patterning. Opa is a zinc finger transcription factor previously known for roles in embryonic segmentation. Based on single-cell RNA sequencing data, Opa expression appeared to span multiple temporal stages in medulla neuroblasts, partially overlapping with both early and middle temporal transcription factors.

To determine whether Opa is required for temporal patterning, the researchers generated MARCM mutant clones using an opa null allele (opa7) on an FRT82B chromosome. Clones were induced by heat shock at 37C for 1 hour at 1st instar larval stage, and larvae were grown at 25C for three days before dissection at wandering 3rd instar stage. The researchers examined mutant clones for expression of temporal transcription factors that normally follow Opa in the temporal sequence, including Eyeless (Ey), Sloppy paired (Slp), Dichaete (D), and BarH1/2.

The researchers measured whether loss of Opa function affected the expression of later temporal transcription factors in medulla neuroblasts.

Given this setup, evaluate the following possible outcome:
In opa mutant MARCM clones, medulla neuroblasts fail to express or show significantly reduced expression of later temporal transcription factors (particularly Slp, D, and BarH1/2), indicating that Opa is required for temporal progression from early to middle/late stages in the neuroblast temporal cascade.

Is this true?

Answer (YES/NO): YES